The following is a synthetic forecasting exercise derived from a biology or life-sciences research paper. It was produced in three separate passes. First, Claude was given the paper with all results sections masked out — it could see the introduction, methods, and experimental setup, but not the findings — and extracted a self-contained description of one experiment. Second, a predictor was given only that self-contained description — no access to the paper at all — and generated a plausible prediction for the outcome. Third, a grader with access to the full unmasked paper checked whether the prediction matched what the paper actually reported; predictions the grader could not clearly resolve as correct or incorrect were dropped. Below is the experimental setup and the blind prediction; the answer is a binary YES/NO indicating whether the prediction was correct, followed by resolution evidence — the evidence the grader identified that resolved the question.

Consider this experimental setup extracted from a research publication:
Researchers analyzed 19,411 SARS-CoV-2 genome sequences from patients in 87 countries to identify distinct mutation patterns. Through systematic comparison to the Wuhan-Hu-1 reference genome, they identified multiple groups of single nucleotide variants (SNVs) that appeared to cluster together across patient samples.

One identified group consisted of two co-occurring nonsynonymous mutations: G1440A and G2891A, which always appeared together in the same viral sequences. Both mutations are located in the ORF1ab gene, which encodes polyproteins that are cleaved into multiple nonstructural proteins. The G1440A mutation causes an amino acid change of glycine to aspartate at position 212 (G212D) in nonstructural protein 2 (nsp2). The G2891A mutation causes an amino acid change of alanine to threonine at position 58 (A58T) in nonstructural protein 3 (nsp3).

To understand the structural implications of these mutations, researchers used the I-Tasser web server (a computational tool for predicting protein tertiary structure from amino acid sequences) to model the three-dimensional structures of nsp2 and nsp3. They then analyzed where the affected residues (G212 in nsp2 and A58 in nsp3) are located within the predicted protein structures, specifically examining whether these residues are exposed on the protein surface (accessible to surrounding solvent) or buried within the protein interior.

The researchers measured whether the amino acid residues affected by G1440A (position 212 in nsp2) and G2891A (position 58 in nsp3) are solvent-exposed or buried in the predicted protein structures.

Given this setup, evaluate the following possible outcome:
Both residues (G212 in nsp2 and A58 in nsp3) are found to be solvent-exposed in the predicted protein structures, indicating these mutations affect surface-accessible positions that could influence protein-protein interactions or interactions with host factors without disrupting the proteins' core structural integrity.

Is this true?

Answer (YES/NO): YES